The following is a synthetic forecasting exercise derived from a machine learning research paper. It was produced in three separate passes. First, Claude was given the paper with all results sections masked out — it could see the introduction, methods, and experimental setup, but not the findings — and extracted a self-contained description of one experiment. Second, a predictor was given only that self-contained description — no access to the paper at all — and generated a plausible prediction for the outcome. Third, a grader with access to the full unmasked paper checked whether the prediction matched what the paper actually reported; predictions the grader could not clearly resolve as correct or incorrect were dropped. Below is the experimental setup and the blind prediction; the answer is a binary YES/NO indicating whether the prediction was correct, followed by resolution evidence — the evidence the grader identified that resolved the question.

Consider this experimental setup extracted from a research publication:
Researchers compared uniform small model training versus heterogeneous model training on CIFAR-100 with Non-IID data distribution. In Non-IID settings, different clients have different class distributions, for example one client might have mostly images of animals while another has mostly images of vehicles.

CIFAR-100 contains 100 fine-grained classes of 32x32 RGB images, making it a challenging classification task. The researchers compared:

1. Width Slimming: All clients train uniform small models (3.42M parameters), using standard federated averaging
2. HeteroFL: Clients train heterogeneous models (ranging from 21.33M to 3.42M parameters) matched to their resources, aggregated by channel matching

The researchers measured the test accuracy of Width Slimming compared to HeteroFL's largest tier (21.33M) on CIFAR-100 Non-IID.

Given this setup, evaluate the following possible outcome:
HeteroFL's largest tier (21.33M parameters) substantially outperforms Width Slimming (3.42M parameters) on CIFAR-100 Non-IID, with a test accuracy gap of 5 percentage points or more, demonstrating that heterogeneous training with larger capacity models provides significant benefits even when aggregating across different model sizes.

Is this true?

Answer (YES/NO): NO